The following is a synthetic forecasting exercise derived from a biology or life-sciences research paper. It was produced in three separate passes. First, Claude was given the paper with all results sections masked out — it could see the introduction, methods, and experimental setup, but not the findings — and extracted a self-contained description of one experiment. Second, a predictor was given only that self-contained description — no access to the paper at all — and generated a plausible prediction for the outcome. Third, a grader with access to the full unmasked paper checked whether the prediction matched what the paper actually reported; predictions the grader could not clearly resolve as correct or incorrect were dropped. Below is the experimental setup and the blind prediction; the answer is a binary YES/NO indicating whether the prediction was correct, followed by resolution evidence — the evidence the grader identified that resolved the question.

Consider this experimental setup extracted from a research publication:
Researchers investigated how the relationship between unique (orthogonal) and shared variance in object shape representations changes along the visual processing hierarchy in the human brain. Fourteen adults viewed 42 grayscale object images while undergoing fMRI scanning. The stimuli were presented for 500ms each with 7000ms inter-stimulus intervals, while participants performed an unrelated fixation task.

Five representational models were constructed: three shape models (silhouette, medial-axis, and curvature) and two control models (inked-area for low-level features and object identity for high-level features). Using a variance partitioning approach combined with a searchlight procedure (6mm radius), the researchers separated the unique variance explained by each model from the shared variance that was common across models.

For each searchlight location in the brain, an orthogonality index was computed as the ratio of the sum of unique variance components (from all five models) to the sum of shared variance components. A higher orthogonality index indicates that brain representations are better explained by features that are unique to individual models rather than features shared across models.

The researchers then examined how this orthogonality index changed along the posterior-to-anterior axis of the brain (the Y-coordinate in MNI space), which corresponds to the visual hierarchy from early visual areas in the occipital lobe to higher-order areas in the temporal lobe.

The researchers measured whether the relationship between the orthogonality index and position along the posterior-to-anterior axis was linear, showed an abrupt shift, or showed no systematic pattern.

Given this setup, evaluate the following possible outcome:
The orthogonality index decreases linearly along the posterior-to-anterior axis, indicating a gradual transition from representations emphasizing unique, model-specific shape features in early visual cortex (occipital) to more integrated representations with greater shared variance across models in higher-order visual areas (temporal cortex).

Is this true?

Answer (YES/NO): YES